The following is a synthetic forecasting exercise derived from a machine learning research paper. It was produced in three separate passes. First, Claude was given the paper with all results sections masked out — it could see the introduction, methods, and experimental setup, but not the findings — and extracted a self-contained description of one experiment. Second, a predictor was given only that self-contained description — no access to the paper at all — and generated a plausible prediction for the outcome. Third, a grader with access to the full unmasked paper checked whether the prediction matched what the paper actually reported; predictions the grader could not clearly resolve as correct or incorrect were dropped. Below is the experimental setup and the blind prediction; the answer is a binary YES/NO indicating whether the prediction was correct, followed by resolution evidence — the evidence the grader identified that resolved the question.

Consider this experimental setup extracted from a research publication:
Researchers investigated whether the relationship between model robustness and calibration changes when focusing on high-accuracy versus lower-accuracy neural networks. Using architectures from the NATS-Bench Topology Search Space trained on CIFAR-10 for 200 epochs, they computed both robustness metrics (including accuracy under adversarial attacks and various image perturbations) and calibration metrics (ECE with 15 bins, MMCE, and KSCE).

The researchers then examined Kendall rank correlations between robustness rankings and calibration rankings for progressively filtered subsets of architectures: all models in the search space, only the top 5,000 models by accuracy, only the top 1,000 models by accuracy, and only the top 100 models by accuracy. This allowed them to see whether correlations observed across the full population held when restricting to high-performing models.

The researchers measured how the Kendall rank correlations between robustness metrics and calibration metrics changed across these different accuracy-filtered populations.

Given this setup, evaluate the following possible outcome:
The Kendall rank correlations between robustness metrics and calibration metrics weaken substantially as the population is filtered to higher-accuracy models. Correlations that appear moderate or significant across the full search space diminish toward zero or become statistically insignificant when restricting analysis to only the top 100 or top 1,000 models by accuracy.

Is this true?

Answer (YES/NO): NO